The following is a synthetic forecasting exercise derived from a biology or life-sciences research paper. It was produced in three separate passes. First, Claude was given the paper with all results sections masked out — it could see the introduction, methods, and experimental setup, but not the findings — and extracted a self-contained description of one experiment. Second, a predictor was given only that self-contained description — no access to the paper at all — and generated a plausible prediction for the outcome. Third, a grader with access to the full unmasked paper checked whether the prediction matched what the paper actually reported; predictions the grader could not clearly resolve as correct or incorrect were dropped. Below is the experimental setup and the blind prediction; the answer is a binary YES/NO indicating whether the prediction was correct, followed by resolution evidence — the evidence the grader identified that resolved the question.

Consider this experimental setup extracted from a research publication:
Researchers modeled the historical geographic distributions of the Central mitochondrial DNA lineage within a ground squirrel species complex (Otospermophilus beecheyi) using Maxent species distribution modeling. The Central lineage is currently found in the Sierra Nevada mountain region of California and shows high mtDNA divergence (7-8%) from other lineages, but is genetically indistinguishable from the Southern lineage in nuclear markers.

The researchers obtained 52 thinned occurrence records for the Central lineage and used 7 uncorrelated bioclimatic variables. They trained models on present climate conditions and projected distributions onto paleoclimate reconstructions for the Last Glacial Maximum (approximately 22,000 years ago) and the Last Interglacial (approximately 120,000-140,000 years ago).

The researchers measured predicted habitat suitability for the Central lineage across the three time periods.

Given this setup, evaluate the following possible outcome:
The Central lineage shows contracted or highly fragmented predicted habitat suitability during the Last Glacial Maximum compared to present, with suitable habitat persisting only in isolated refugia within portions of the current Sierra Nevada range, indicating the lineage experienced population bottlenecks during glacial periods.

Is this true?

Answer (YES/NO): NO